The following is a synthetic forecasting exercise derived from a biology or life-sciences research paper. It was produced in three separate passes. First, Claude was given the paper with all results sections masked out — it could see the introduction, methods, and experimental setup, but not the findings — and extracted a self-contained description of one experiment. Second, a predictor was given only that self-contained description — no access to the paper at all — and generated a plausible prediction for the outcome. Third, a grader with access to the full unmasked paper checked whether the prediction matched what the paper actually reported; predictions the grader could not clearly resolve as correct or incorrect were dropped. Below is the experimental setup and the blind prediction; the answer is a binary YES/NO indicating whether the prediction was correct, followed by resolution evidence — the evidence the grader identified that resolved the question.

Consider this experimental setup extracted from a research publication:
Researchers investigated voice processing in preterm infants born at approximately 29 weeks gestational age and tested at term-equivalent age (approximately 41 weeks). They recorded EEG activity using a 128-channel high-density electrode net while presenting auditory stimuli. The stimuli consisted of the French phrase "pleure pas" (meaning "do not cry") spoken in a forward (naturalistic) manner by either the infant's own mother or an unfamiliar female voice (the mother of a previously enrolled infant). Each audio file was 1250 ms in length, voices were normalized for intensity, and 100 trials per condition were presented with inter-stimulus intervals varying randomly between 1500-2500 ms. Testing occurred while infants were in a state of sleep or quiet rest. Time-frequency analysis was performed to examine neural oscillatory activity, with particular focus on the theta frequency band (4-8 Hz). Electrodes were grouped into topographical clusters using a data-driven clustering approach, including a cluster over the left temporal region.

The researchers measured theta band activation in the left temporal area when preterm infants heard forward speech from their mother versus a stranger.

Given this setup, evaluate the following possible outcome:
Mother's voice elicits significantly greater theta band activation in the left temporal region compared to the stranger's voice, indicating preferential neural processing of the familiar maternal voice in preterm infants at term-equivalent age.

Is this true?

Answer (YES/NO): NO